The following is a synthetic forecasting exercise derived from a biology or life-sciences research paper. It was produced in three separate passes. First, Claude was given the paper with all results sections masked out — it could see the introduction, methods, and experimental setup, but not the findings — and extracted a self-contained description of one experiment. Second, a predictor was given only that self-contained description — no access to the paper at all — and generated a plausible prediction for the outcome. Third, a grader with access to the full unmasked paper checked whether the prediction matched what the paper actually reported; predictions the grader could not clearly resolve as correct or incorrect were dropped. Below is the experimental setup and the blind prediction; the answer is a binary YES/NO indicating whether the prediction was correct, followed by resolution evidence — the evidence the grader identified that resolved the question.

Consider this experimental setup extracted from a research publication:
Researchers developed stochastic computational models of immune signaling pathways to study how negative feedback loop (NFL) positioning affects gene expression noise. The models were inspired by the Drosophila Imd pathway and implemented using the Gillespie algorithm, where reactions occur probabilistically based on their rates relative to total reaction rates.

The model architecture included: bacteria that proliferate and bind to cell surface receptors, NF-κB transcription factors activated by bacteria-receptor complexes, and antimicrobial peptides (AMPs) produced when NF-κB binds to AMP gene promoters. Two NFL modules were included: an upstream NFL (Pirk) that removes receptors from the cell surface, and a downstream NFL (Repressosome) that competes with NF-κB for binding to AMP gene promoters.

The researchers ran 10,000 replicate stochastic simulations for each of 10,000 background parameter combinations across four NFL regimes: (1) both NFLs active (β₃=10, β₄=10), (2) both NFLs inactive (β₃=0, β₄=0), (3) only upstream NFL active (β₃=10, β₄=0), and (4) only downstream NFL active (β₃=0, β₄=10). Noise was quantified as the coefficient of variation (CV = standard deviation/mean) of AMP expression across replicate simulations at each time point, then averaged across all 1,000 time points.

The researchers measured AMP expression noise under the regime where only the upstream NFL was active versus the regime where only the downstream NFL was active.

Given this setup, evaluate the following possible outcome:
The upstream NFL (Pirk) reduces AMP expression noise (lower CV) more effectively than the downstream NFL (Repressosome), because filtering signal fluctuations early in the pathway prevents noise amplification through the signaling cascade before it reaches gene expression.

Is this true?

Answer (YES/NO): NO